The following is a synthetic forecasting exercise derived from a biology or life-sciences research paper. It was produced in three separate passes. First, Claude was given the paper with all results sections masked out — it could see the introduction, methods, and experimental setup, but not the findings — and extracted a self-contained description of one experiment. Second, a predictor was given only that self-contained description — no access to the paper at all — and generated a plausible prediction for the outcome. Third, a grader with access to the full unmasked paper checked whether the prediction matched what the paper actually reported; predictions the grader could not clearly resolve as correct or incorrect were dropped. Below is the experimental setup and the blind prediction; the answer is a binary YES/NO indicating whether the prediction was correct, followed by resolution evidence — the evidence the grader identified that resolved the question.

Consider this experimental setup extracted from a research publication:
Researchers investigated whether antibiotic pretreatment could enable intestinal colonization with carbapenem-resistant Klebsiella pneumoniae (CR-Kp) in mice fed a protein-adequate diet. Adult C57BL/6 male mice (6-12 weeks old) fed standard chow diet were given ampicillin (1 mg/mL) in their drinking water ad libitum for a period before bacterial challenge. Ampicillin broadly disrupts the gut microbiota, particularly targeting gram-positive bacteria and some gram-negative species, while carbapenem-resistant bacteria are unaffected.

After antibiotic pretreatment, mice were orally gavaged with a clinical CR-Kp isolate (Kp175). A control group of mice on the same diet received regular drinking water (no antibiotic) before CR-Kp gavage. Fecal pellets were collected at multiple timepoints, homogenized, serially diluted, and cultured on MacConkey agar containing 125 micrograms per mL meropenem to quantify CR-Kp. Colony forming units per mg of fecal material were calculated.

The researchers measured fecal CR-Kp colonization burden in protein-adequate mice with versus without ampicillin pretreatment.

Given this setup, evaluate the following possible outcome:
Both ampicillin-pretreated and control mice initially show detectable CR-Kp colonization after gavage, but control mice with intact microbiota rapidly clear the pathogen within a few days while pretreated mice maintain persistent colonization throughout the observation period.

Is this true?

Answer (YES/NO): NO